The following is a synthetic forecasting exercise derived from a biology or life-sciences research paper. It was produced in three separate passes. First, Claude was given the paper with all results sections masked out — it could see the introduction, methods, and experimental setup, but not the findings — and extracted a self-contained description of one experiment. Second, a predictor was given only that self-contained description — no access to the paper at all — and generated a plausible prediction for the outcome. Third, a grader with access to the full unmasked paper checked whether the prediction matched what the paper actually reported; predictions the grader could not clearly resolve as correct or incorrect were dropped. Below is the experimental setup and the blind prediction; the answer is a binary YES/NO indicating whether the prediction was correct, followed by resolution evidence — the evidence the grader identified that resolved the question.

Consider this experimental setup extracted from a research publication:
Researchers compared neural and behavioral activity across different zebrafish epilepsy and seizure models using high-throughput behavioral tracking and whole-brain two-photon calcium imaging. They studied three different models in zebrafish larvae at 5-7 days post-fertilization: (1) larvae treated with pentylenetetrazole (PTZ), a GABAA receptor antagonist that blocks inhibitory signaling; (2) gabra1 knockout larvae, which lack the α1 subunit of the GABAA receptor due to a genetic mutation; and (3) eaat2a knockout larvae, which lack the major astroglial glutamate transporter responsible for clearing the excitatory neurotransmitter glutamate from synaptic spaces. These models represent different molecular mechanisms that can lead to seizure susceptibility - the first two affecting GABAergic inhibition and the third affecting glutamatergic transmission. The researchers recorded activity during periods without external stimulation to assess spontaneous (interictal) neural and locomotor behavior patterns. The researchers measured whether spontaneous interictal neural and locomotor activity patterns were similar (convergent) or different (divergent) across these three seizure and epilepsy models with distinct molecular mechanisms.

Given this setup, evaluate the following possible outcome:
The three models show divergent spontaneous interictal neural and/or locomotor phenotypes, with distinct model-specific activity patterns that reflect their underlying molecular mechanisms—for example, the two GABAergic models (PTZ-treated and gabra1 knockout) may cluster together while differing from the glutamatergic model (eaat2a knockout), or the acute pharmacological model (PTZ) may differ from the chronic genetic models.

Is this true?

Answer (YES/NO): YES